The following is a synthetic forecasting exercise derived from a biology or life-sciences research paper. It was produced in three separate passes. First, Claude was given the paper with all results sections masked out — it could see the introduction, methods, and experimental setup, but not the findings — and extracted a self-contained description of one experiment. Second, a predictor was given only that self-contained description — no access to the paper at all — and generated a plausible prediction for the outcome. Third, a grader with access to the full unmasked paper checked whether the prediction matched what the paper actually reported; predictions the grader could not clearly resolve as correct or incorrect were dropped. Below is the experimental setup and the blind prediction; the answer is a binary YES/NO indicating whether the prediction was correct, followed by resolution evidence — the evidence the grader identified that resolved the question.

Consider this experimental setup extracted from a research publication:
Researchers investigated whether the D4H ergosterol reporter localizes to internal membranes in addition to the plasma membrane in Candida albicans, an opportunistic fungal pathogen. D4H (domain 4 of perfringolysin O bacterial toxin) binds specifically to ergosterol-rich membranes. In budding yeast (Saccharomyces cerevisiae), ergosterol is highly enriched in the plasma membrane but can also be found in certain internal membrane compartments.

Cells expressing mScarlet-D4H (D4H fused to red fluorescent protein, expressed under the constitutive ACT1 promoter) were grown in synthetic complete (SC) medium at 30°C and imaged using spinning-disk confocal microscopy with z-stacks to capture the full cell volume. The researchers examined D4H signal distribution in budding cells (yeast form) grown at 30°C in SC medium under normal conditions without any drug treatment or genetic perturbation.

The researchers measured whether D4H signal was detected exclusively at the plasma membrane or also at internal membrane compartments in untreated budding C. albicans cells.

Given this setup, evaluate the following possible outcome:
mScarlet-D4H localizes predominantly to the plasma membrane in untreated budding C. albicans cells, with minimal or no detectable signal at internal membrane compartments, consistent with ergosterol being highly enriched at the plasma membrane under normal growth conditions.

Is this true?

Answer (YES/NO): YES